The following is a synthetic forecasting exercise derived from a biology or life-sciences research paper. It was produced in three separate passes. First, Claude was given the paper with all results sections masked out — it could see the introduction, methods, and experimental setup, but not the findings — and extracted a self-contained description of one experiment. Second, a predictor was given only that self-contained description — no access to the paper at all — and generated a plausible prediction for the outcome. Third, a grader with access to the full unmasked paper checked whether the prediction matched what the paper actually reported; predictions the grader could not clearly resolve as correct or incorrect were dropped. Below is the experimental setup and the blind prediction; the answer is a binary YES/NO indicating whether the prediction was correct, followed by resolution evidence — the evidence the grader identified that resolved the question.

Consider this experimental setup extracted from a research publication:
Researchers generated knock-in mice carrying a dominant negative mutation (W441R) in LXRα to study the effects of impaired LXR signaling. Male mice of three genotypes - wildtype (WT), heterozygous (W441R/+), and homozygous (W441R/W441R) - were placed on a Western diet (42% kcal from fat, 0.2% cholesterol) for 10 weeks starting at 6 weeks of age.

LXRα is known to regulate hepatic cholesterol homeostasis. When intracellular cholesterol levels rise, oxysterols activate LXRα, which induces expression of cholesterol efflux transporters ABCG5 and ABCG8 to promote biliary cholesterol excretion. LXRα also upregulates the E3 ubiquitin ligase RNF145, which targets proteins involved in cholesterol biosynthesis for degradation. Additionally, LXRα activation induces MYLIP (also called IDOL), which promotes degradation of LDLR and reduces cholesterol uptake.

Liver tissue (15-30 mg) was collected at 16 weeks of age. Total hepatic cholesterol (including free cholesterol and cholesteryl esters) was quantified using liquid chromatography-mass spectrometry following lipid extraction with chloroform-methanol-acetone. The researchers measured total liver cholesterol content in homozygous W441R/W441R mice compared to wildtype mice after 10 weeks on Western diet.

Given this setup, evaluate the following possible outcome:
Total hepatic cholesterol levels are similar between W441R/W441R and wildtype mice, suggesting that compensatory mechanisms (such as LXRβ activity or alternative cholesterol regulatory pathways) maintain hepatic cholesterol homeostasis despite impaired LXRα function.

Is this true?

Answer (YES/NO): NO